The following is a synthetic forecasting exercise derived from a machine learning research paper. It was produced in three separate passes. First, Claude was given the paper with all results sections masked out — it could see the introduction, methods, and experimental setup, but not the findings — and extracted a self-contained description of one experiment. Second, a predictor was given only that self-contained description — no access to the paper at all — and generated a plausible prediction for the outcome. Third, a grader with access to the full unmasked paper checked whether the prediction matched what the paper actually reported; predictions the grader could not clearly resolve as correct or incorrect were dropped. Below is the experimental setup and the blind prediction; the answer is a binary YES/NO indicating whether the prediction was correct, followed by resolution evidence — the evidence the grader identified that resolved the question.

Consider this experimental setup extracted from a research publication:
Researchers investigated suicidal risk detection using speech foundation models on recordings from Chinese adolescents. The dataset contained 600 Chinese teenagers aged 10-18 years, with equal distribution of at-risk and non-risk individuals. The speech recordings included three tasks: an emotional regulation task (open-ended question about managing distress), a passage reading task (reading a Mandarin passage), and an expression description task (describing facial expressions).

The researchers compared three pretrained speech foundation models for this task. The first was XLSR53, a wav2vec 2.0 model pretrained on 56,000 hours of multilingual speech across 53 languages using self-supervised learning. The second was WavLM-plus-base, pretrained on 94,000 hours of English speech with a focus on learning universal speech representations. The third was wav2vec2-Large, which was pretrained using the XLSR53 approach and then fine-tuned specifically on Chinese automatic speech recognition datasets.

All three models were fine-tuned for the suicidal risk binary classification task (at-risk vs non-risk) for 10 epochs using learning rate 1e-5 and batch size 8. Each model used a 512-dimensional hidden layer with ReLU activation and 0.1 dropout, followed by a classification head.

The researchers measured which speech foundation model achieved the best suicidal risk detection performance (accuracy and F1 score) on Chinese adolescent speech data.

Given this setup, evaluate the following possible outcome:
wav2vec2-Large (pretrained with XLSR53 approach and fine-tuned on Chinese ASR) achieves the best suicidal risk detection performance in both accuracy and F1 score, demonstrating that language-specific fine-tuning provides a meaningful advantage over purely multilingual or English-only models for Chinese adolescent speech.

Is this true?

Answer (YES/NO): NO